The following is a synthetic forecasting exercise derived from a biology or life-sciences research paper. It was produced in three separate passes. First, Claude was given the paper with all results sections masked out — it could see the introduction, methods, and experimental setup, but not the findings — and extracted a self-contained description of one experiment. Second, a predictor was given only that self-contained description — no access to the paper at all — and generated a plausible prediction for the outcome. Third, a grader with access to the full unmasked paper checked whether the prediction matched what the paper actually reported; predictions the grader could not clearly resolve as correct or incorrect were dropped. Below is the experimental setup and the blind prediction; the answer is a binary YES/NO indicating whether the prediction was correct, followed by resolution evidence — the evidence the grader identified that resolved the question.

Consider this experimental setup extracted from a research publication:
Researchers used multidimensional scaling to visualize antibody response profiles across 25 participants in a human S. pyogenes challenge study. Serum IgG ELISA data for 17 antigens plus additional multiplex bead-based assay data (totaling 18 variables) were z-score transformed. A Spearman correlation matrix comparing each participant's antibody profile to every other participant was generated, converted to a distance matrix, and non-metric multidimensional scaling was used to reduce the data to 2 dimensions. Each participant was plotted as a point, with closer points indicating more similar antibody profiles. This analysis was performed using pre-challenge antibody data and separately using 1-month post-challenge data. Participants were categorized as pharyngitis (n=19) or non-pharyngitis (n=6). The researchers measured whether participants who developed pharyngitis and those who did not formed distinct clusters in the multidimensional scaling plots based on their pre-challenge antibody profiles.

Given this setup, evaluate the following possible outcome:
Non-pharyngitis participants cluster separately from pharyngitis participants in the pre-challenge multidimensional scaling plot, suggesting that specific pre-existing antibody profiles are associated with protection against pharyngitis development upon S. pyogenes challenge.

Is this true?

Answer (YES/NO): YES